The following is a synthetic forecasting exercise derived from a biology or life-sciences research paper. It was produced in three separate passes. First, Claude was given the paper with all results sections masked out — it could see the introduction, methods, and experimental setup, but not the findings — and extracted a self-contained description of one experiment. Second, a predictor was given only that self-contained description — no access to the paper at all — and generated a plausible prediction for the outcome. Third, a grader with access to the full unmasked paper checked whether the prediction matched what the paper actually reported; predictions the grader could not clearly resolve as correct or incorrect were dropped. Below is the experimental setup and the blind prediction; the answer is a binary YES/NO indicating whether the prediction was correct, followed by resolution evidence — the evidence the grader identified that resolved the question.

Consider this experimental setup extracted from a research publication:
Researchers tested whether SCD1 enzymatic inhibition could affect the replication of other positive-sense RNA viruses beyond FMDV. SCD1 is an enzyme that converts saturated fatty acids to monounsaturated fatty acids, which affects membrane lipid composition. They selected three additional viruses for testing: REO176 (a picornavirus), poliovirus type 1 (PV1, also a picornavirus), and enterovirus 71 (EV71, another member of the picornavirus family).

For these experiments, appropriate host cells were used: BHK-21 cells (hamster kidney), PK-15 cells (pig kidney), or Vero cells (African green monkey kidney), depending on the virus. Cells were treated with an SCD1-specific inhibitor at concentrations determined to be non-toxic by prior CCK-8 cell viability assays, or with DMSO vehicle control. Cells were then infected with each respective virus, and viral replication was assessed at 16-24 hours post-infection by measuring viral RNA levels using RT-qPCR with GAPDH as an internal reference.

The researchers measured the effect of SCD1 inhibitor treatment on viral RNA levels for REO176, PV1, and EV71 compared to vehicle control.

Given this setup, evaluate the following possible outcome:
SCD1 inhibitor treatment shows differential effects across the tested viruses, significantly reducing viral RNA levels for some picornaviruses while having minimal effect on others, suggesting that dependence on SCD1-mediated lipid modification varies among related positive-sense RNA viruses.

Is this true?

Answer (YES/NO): NO